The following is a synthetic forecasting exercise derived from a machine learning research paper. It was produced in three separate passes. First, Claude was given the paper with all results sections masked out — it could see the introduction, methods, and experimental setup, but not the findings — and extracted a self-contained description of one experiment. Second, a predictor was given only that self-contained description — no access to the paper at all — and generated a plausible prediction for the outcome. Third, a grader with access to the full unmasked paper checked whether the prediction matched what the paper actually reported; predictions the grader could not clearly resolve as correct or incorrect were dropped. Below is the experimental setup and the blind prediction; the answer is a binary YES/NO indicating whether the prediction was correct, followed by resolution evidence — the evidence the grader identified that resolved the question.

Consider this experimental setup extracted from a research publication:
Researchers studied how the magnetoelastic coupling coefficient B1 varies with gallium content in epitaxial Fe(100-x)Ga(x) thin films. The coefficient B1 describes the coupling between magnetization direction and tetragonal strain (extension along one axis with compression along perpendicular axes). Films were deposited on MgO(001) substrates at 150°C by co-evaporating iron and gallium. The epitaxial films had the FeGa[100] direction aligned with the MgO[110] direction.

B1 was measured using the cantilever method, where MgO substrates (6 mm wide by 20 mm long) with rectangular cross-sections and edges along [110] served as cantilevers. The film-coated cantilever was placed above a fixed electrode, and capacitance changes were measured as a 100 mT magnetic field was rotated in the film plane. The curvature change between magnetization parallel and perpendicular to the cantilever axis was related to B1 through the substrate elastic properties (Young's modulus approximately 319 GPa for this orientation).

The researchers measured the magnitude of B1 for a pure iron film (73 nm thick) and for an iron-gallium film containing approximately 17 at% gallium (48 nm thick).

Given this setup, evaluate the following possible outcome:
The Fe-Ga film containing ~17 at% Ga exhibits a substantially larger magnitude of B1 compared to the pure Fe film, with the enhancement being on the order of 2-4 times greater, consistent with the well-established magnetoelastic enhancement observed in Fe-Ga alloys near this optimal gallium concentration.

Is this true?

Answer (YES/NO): NO